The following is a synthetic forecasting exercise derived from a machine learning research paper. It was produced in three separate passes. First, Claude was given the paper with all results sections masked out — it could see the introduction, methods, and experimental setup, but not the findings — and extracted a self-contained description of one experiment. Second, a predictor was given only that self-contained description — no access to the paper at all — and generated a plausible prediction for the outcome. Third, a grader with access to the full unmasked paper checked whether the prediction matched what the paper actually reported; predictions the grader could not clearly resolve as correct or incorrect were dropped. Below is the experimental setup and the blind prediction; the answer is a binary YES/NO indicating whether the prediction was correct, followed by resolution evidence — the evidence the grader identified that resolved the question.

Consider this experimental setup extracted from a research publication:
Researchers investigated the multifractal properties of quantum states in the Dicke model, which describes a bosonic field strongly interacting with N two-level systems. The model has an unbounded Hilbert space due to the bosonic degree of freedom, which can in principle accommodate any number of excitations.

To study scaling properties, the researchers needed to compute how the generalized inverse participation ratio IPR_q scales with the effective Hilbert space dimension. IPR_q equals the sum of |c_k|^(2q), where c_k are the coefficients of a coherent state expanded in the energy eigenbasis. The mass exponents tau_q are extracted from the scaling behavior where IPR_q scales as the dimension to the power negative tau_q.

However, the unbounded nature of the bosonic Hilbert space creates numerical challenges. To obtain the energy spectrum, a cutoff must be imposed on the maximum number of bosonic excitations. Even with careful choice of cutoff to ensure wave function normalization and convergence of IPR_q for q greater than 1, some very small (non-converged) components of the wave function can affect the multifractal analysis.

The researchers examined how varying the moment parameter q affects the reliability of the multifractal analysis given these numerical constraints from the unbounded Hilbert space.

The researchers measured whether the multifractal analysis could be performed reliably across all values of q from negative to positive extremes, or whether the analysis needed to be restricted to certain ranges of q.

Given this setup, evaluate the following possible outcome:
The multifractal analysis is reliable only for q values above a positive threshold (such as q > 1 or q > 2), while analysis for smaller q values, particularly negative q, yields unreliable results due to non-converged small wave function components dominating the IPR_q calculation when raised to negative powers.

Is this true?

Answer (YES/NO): NO